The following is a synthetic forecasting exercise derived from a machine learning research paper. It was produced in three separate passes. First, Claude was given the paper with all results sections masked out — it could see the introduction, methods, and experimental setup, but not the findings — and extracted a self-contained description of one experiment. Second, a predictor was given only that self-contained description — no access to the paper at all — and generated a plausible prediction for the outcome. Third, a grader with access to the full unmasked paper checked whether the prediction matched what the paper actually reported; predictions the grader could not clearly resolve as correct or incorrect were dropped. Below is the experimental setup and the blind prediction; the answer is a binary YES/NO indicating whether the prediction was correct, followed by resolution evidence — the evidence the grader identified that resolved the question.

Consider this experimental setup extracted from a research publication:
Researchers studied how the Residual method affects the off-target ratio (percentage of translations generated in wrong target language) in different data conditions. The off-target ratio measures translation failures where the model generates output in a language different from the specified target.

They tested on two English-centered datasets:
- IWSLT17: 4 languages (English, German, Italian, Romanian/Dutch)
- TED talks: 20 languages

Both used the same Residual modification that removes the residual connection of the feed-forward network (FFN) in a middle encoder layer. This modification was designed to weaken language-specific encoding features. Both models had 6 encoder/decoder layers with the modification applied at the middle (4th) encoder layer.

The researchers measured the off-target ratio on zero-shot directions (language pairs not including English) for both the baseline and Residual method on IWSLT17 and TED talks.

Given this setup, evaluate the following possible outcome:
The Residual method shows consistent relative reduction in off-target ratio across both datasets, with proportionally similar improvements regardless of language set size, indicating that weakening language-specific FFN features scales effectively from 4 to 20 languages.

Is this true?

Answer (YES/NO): NO